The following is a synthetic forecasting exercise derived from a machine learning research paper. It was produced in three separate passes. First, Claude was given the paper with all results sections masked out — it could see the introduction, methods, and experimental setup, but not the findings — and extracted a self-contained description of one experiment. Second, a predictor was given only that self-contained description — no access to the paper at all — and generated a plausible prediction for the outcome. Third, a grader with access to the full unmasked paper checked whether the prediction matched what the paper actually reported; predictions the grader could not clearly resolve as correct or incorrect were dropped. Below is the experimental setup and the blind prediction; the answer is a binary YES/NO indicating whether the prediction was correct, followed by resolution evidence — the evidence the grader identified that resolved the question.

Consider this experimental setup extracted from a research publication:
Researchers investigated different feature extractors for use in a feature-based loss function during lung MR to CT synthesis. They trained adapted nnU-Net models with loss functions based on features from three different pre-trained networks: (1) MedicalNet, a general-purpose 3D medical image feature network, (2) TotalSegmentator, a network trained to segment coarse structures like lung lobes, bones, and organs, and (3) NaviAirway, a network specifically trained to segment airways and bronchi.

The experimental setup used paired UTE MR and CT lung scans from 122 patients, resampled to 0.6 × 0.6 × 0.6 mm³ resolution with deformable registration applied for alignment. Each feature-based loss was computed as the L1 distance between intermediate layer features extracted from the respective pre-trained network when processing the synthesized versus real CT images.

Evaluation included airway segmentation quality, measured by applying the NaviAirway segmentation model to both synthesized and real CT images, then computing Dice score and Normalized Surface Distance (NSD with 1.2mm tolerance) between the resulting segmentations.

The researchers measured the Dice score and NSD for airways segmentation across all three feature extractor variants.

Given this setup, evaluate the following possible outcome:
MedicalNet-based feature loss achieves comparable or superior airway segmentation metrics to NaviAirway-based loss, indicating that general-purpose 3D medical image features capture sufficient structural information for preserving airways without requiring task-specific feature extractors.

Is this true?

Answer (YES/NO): NO